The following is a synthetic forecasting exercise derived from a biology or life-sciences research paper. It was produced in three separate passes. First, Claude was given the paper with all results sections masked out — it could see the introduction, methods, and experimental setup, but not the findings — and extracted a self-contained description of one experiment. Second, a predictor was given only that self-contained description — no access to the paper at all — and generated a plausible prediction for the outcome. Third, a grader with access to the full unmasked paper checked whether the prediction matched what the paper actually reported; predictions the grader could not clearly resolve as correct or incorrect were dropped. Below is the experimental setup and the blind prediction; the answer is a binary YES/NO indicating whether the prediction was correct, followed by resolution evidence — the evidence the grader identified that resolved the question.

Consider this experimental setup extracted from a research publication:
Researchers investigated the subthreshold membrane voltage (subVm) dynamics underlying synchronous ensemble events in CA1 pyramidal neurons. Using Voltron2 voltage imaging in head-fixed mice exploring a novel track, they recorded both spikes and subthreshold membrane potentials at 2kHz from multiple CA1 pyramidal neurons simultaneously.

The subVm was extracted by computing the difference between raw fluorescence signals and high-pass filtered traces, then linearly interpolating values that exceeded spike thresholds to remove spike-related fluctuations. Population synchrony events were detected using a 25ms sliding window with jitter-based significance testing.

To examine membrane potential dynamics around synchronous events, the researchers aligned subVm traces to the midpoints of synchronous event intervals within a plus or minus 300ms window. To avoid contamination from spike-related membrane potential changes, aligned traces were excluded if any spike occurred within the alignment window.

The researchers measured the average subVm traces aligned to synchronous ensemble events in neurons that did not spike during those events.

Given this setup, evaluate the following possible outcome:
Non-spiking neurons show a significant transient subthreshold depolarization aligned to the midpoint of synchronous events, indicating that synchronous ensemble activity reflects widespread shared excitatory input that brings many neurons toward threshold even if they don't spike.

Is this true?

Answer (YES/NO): YES